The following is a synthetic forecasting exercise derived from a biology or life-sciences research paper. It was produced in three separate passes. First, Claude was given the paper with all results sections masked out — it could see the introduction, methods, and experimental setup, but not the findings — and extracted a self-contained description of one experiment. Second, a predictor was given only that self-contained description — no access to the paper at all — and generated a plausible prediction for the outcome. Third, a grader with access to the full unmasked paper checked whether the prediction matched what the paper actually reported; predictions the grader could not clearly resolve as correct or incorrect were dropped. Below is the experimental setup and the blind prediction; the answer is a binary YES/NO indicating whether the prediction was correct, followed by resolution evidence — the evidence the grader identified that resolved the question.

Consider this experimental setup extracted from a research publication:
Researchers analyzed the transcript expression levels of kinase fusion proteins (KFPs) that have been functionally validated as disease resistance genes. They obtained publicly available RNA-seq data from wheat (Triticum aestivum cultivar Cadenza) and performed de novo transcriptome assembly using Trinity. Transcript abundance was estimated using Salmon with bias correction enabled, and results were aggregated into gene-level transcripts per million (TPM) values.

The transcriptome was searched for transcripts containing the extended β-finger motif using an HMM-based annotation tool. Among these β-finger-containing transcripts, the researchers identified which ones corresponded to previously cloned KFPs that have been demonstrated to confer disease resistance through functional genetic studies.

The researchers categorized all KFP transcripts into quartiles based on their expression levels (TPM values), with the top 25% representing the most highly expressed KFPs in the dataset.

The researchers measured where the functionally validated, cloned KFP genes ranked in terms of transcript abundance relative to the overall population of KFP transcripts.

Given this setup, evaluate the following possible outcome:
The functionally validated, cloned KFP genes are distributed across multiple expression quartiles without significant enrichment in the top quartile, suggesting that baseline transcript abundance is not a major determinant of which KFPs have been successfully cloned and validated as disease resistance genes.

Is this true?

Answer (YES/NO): NO